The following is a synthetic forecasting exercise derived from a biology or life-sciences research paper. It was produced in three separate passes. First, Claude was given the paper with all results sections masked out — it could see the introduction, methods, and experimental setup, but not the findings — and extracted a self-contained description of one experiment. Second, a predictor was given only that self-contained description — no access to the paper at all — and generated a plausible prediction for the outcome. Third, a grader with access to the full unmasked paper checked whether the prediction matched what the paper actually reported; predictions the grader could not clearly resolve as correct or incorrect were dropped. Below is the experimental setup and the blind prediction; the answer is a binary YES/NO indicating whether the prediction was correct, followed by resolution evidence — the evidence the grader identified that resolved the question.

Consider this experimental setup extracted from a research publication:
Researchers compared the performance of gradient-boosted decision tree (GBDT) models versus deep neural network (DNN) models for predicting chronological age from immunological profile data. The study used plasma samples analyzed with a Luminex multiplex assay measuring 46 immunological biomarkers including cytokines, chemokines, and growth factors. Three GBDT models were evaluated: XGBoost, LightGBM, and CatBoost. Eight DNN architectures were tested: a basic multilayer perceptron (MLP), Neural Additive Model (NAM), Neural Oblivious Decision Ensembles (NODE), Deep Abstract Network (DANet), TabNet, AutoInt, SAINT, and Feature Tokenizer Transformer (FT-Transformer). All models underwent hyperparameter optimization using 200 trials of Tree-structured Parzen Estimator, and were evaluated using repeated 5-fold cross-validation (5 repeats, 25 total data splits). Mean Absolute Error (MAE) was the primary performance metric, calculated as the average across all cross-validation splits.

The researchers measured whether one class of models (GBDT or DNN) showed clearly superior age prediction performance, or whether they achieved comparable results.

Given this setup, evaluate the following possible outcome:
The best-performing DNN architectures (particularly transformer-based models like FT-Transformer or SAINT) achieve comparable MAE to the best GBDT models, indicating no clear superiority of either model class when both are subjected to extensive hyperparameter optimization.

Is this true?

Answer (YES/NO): NO